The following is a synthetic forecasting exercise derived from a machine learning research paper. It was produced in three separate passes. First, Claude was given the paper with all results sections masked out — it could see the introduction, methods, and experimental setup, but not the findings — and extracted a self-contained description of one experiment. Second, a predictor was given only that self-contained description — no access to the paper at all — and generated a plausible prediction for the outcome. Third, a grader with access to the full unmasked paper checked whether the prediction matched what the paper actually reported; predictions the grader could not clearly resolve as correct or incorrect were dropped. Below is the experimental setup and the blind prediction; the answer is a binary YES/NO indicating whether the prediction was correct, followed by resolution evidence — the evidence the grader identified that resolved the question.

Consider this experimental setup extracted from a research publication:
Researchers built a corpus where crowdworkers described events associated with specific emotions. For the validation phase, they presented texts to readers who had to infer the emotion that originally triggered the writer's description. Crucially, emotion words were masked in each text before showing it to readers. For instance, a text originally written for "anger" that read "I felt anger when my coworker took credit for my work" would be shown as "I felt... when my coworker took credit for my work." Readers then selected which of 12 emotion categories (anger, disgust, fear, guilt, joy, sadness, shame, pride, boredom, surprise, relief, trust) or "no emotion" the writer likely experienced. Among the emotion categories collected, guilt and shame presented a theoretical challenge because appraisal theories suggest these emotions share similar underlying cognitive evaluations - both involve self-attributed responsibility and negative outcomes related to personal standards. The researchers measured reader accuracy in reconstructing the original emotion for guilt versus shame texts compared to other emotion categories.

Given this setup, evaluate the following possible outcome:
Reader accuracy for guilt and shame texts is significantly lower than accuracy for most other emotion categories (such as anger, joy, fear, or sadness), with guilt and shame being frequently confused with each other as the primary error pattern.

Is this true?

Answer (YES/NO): NO